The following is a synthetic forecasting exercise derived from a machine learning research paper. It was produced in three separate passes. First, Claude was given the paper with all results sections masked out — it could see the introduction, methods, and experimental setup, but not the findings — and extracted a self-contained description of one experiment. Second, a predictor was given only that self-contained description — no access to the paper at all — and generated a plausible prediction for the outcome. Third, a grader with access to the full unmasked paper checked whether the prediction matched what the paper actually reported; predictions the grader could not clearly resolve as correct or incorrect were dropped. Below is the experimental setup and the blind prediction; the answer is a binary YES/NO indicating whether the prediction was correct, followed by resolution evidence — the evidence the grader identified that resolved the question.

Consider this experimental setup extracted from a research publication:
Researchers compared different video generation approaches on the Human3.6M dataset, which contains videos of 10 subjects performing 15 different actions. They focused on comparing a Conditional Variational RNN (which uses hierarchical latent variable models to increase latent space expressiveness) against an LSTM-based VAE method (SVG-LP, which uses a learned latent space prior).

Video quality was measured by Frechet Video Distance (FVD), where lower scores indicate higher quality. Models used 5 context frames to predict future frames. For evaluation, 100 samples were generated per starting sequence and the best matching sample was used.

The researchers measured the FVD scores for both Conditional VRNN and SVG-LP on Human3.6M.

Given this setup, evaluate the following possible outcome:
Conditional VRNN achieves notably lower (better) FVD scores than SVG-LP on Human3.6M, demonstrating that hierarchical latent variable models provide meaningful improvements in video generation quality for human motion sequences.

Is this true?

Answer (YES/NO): YES